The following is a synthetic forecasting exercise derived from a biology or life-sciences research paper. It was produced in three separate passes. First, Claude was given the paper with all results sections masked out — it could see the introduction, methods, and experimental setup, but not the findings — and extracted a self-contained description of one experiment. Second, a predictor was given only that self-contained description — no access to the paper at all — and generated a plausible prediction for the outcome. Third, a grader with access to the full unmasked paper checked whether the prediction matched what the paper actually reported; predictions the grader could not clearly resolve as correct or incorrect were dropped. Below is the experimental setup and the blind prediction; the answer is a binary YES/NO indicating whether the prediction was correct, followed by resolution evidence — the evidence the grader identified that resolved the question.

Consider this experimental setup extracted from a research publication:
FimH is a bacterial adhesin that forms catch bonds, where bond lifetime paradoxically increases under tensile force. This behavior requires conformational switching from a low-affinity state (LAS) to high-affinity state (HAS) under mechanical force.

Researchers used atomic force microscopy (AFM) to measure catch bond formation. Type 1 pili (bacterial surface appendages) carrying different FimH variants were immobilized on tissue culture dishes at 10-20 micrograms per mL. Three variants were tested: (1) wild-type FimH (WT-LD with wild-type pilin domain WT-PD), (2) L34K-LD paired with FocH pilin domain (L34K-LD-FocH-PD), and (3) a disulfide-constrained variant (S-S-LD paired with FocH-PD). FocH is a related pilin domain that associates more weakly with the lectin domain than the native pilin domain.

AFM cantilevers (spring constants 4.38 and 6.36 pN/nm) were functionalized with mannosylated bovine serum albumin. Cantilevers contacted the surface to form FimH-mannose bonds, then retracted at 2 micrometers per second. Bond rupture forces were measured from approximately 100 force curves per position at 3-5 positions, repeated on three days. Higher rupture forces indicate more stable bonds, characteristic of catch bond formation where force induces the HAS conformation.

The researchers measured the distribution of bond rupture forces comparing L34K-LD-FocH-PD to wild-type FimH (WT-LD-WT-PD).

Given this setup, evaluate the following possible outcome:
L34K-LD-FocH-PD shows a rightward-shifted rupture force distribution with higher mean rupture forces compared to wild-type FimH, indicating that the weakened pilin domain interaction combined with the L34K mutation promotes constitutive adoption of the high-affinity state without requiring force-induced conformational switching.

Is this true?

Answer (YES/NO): NO